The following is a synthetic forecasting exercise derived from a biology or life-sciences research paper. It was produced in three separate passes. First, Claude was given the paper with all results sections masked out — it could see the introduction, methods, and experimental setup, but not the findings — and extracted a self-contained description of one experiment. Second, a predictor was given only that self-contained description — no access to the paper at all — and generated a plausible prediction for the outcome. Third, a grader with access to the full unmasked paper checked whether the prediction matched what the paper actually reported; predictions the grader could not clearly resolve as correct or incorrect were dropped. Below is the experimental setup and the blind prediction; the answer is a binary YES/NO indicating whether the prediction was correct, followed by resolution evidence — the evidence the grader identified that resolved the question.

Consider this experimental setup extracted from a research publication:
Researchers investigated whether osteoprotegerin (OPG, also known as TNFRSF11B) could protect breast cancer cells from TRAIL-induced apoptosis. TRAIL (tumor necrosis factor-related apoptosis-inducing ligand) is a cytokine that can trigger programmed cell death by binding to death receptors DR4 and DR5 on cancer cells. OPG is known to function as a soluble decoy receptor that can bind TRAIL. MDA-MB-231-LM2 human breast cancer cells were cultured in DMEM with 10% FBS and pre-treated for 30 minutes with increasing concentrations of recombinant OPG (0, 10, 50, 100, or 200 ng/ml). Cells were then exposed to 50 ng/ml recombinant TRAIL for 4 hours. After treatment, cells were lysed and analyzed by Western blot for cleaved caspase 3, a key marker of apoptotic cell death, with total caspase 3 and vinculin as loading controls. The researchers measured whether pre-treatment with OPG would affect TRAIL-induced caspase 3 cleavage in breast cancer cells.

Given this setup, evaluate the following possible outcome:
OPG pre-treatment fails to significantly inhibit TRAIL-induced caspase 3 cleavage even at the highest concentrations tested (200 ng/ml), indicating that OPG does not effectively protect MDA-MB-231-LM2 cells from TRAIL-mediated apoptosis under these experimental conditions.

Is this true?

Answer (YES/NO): NO